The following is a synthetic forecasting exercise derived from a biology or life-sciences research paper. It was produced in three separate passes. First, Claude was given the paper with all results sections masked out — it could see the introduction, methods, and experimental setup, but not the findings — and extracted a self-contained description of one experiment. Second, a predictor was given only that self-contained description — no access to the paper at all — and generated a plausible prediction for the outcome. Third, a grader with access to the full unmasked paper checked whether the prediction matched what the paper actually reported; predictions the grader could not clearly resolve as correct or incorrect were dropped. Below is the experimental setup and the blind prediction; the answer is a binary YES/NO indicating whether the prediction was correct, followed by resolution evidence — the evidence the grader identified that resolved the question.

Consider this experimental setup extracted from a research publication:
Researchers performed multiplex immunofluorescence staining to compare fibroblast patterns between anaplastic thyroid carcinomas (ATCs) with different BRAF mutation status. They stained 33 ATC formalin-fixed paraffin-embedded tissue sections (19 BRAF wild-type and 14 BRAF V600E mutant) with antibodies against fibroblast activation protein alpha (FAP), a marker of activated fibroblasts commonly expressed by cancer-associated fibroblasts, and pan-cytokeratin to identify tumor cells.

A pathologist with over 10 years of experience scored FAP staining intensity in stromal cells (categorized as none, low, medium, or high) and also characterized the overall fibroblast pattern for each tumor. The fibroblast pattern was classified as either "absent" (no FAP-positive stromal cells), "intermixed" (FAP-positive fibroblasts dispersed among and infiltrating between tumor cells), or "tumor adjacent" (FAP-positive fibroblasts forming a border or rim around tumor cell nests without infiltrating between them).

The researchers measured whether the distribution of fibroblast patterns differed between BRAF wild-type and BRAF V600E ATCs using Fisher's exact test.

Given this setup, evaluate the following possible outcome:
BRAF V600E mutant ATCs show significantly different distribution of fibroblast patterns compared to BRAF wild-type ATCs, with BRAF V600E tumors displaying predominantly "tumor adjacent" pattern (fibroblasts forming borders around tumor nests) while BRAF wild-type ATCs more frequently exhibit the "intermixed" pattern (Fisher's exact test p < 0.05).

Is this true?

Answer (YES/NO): NO